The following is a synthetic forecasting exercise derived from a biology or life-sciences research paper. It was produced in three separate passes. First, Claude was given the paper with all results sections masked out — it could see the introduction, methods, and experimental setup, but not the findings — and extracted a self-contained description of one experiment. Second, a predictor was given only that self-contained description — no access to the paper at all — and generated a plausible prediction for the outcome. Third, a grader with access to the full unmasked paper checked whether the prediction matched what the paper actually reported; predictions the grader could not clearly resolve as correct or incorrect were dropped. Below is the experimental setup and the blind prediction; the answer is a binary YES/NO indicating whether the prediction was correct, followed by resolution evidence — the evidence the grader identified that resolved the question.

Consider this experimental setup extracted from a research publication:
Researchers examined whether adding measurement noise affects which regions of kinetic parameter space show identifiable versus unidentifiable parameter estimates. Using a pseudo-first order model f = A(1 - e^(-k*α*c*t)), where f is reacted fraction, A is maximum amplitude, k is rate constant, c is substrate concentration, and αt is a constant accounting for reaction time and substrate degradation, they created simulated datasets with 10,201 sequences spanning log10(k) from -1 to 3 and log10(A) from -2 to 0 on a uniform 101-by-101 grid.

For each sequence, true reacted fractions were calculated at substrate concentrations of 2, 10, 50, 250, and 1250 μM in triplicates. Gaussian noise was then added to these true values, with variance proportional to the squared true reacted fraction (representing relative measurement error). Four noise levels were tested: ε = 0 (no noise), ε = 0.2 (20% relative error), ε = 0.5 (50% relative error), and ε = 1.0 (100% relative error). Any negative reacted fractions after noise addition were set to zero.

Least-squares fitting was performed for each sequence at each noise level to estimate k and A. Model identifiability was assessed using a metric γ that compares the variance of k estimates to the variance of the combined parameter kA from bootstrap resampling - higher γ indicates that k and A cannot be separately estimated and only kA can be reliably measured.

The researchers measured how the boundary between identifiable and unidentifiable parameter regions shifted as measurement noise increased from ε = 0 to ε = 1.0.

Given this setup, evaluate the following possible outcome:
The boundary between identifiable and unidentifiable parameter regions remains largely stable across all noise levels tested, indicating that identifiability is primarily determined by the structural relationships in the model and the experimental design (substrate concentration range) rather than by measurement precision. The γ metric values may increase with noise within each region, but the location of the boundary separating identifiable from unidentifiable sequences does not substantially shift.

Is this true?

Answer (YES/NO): NO